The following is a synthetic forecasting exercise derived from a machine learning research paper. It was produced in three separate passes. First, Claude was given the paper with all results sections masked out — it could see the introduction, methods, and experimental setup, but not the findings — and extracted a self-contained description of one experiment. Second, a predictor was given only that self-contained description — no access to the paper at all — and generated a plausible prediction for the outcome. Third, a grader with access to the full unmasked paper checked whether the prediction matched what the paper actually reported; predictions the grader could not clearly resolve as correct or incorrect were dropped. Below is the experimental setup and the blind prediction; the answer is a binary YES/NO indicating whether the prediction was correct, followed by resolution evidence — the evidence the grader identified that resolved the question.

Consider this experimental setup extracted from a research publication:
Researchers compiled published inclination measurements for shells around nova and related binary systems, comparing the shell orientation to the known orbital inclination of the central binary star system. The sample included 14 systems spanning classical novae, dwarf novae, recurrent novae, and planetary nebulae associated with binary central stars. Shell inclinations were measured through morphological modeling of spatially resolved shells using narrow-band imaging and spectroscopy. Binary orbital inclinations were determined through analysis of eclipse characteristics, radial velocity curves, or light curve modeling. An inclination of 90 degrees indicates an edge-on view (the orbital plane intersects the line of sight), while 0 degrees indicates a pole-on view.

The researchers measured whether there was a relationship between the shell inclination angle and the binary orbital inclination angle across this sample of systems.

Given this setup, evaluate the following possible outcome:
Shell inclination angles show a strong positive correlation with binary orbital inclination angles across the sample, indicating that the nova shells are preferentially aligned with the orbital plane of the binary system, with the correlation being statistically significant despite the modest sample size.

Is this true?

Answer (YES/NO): NO